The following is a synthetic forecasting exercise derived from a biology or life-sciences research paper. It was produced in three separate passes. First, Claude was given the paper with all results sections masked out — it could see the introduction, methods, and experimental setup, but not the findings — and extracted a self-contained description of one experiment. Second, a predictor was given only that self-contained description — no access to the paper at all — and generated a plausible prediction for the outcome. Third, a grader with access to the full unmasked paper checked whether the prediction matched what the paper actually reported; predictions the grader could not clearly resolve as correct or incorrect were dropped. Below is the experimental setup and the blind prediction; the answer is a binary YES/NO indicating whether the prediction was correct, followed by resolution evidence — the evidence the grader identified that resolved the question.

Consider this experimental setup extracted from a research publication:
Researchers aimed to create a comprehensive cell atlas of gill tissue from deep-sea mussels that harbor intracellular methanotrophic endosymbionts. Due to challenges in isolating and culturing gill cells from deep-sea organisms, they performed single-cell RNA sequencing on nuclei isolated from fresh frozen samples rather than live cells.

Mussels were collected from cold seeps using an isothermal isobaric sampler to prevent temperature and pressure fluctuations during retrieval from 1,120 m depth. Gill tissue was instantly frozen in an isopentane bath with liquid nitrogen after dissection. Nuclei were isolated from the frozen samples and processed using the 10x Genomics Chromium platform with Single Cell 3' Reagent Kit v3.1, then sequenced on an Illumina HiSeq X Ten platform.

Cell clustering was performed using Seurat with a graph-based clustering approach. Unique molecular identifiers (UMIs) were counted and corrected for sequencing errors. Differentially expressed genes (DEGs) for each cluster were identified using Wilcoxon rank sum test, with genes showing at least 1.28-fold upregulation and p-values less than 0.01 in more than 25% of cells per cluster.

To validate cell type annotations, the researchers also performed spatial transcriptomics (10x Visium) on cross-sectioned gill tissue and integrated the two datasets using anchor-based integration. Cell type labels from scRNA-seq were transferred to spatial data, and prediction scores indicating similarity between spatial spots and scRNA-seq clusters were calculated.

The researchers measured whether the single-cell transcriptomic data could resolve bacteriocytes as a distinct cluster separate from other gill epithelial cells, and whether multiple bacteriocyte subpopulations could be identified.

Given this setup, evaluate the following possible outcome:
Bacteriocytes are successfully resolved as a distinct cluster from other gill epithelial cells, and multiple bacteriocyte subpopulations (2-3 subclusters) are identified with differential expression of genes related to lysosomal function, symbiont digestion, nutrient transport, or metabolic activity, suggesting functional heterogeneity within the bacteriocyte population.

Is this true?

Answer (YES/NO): NO